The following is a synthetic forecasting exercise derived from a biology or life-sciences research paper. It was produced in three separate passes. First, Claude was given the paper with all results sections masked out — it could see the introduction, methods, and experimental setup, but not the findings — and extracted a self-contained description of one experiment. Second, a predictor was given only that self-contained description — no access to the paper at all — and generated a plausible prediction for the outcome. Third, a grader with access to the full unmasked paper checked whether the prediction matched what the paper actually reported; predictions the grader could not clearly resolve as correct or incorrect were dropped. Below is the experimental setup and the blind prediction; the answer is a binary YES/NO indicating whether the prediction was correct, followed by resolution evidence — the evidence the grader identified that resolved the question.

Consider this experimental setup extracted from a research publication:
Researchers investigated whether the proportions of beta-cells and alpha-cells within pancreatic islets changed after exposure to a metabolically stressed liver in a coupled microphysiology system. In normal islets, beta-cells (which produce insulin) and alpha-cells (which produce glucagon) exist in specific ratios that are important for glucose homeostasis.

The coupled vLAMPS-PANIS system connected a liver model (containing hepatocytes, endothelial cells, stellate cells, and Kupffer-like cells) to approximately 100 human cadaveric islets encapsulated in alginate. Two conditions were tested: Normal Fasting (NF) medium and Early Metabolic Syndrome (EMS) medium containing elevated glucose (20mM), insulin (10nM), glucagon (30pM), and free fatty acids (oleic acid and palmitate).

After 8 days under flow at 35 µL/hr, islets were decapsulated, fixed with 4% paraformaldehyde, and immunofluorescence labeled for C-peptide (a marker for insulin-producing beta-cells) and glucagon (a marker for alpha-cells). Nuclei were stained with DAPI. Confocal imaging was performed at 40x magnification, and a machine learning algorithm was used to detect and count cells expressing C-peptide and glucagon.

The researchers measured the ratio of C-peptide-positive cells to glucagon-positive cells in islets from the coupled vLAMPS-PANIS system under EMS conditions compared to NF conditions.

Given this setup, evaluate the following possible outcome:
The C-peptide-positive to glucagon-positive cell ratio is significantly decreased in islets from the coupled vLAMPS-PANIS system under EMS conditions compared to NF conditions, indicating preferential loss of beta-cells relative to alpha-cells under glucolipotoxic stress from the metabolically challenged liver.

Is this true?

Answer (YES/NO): NO